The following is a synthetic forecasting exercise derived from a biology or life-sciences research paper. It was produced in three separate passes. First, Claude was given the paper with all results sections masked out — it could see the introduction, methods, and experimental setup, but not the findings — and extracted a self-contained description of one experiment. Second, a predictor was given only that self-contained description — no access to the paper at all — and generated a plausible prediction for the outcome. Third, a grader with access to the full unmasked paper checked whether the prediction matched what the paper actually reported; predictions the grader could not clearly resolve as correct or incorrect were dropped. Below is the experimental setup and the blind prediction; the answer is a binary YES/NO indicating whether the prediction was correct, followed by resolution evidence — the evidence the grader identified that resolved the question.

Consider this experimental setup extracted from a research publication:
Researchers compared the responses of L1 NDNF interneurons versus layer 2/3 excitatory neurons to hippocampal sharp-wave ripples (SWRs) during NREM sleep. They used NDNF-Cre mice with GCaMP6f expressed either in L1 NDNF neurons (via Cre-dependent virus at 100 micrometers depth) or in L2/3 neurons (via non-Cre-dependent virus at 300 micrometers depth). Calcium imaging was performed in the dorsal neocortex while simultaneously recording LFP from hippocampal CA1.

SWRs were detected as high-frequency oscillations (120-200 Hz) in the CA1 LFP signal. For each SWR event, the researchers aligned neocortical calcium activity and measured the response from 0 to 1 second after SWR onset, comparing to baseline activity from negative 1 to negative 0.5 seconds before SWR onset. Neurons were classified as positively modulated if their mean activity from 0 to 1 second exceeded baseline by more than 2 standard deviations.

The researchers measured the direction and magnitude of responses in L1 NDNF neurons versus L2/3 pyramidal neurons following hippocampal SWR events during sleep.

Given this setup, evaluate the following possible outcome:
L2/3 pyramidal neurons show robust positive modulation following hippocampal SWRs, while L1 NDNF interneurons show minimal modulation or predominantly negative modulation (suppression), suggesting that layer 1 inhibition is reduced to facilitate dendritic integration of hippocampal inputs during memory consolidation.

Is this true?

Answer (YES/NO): NO